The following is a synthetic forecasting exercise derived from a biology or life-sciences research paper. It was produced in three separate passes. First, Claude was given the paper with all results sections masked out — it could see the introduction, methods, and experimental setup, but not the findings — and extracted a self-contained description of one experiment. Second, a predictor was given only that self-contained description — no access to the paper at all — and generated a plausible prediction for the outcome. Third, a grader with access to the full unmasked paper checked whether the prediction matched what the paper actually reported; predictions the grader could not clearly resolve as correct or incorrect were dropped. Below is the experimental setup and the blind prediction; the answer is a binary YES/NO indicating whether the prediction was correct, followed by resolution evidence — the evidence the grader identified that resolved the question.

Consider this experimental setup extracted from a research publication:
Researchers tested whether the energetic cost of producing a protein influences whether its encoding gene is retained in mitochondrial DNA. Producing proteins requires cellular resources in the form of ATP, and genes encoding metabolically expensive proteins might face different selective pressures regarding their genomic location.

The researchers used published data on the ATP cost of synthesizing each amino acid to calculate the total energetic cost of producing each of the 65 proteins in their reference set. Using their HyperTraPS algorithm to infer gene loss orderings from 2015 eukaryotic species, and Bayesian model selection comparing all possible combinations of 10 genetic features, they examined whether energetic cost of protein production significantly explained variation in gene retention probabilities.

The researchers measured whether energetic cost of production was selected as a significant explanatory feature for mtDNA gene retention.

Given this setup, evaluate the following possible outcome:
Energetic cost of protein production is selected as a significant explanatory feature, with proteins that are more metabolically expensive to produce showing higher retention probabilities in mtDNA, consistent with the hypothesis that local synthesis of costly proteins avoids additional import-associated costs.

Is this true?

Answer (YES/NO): NO